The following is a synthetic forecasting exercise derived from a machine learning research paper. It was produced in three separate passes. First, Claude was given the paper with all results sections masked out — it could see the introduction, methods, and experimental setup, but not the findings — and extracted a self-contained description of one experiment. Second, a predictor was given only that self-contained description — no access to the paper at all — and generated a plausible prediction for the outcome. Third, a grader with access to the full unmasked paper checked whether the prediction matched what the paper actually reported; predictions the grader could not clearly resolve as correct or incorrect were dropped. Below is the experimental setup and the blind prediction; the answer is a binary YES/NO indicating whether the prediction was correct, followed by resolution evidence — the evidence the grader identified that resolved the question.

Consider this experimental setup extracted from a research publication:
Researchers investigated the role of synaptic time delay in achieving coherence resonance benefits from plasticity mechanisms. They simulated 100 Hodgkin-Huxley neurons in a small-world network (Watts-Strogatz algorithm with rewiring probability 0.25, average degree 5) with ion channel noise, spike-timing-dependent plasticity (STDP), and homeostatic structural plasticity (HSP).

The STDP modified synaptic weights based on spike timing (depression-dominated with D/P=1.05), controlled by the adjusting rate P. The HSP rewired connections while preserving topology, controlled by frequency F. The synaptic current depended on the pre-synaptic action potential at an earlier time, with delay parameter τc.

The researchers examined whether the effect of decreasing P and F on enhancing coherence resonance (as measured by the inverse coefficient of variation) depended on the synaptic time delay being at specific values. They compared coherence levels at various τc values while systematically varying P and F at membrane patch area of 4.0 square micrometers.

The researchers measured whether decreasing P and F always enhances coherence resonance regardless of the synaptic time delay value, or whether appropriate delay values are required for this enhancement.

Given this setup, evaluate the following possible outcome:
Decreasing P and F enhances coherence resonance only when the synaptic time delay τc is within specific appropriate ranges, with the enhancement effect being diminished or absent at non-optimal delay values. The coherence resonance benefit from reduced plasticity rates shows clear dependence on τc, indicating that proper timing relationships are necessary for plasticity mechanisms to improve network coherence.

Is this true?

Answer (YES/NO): YES